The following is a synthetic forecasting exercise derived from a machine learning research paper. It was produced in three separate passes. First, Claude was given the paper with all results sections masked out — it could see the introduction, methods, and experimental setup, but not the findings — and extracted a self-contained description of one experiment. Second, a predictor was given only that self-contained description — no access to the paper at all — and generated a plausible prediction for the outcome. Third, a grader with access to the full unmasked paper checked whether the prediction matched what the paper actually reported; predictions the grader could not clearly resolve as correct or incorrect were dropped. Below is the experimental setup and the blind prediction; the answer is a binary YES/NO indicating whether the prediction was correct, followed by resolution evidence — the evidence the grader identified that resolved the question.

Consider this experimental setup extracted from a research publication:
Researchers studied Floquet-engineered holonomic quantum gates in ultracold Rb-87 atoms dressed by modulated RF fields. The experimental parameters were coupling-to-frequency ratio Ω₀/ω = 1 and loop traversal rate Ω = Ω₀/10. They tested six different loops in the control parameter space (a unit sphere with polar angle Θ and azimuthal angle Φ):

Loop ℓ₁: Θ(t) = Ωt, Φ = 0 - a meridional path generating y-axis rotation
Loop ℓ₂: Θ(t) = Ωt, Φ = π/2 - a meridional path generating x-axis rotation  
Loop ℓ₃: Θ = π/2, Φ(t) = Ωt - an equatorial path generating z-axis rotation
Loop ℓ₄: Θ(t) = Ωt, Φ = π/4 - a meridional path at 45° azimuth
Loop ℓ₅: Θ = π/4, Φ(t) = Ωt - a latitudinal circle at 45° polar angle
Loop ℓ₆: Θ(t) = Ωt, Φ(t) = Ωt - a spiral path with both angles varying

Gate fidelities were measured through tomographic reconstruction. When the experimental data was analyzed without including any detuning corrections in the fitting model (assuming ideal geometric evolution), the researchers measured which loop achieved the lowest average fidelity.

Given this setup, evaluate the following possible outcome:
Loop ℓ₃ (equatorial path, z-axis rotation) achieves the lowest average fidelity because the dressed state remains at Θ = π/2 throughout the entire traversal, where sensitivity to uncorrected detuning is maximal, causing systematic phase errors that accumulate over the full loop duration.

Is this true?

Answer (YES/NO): YES